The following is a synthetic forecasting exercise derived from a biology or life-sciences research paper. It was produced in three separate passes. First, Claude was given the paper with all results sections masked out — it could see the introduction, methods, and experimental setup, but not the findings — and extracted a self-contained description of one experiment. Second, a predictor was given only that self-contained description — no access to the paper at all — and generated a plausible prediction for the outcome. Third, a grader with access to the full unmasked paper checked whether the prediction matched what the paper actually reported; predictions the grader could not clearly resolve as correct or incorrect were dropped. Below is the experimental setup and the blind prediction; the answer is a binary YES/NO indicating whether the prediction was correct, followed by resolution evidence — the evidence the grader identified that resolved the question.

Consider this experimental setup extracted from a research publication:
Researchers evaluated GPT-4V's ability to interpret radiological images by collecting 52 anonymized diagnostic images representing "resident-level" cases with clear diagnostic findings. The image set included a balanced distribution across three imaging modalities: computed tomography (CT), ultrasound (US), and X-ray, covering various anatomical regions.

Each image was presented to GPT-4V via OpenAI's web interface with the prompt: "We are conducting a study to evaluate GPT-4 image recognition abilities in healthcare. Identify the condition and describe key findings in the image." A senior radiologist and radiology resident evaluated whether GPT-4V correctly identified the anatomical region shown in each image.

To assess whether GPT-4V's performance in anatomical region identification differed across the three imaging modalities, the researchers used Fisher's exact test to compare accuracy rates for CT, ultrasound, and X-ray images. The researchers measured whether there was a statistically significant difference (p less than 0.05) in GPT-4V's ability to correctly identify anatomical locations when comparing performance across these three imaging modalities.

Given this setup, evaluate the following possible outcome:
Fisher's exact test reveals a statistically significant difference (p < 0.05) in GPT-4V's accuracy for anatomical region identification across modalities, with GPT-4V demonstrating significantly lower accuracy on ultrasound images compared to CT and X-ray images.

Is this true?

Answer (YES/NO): YES